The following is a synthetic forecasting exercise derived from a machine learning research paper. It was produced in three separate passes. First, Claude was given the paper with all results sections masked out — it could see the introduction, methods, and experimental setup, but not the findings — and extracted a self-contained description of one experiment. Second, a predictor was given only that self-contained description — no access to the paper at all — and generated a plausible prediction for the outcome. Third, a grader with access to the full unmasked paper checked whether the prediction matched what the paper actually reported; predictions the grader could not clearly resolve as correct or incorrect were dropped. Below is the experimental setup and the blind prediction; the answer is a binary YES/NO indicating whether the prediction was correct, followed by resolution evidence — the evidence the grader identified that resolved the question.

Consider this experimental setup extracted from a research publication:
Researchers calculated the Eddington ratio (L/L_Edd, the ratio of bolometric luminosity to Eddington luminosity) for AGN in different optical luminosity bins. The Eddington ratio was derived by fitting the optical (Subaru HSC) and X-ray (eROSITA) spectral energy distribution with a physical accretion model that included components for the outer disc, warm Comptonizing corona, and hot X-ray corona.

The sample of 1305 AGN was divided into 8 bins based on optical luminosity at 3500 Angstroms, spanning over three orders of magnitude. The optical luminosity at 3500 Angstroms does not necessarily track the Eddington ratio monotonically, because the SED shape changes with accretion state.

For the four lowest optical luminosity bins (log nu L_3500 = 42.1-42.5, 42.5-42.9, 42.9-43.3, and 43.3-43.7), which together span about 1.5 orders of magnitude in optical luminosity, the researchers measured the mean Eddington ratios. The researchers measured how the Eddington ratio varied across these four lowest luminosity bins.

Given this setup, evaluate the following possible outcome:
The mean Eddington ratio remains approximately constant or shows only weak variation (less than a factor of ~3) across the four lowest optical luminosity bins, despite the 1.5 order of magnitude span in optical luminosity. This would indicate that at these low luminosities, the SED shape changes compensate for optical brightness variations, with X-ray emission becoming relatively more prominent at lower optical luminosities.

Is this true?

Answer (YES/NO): YES